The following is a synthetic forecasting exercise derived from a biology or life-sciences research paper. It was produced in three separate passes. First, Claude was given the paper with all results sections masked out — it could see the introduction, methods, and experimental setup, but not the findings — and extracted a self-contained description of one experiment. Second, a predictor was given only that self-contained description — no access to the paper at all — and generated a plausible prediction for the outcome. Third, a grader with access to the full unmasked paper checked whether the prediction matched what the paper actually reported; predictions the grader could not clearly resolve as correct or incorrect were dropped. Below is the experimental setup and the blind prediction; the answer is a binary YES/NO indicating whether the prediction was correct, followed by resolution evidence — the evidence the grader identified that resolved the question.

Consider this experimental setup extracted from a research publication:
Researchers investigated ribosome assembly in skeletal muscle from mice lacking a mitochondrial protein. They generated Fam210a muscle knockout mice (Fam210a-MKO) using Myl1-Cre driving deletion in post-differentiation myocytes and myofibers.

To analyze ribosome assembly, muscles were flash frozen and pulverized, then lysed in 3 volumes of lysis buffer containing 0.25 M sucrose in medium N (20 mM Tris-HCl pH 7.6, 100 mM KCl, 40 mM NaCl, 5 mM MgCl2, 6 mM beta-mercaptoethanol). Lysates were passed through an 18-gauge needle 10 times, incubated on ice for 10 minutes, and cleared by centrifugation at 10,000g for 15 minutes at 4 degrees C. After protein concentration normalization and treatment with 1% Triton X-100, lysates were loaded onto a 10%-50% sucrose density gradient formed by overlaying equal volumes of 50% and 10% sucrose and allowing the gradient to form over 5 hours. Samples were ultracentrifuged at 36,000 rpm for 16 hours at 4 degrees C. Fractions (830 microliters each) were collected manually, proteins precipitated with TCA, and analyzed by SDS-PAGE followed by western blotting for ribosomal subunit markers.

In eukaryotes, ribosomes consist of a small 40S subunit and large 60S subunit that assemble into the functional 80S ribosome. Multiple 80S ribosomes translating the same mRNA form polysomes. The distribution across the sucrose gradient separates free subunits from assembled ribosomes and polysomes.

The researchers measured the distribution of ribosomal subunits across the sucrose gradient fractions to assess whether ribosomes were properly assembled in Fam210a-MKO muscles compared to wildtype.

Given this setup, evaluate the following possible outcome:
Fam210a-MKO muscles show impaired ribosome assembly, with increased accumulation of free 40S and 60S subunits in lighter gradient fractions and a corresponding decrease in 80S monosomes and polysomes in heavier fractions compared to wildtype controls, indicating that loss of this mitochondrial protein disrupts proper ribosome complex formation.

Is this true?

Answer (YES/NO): NO